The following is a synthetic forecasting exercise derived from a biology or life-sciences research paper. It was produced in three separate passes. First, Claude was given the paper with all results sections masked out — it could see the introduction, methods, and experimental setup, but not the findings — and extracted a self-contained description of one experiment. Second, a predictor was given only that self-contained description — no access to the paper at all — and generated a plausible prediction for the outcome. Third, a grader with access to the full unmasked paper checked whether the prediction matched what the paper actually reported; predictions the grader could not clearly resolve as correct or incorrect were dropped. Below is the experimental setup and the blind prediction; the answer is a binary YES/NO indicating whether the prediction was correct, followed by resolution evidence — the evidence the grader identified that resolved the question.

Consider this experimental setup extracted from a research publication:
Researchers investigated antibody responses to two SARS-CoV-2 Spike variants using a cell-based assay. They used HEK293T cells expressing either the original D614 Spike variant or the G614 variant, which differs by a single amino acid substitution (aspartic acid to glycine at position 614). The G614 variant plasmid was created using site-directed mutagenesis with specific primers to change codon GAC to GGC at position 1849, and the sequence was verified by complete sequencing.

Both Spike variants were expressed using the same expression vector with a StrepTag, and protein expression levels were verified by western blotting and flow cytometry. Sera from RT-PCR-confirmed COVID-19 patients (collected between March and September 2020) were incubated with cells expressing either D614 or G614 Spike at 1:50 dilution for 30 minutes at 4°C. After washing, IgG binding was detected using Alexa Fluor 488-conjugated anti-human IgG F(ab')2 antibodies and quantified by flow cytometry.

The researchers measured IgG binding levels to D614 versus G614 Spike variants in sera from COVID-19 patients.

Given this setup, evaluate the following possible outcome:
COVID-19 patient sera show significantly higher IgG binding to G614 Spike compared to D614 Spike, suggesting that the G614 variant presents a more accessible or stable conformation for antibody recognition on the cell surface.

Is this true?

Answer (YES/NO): NO